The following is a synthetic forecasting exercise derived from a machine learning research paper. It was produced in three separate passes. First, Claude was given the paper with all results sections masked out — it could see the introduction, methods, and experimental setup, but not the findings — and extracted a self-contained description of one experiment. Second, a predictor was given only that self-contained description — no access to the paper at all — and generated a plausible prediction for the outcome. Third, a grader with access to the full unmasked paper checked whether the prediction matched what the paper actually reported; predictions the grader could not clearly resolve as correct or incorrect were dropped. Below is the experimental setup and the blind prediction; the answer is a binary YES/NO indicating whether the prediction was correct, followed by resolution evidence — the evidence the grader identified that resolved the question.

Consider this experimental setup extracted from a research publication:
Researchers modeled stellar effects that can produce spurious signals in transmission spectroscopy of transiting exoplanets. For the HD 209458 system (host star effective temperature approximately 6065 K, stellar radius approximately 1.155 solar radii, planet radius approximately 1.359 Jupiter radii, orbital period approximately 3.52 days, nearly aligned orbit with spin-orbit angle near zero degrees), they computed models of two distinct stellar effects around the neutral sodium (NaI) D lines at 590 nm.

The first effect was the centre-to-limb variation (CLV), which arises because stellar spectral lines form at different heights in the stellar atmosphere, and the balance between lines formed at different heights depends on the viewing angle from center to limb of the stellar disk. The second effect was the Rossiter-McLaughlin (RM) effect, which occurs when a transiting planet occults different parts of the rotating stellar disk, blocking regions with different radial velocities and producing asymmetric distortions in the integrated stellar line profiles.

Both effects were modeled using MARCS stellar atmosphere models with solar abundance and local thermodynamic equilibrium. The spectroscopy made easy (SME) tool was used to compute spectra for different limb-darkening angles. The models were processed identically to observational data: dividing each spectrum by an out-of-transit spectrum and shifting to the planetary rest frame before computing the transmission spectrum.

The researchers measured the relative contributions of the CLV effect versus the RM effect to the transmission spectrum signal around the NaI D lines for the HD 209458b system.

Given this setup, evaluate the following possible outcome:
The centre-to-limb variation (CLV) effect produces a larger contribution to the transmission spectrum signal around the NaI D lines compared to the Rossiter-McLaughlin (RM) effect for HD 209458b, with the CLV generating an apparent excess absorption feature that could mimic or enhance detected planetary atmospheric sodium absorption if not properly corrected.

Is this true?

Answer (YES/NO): NO